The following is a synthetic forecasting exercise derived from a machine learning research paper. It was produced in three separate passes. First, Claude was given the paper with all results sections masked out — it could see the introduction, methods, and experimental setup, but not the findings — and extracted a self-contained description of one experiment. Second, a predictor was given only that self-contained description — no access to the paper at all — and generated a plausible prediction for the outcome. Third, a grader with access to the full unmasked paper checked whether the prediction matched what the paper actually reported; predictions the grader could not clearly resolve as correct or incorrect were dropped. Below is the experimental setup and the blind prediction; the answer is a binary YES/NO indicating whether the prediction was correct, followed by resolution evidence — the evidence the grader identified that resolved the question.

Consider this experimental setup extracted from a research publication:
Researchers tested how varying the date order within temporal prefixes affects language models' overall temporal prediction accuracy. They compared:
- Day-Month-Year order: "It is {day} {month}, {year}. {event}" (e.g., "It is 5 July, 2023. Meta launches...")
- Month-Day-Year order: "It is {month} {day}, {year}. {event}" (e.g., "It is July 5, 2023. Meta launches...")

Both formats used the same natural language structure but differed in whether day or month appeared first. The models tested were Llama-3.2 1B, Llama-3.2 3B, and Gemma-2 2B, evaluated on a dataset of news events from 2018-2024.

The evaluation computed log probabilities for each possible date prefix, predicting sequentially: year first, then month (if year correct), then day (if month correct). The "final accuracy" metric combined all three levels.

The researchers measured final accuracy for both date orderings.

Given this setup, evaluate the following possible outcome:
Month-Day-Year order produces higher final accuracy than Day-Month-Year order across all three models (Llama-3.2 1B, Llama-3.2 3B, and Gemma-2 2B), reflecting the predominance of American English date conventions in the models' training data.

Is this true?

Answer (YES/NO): NO